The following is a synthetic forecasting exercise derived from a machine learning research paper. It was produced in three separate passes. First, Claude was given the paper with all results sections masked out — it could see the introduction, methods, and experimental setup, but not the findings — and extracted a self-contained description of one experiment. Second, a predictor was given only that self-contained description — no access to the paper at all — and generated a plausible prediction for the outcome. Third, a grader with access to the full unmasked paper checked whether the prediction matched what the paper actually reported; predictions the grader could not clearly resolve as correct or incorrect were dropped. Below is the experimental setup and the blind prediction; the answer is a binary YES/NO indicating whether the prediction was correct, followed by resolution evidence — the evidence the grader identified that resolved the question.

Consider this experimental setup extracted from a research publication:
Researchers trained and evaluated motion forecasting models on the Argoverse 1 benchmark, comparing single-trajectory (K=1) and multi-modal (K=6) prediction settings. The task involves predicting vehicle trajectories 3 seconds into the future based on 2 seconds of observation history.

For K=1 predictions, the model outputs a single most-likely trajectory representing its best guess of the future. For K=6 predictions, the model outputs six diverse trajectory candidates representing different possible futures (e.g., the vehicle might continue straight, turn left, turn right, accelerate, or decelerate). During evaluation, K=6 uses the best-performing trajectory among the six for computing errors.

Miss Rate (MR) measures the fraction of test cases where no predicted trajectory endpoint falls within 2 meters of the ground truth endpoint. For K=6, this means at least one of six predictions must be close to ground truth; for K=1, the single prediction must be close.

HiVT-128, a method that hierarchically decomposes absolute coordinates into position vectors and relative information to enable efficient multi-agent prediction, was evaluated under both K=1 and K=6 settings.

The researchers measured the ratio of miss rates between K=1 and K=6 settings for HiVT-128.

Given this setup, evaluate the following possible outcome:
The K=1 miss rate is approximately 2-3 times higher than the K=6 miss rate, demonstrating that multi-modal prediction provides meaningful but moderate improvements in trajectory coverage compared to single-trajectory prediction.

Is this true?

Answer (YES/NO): NO